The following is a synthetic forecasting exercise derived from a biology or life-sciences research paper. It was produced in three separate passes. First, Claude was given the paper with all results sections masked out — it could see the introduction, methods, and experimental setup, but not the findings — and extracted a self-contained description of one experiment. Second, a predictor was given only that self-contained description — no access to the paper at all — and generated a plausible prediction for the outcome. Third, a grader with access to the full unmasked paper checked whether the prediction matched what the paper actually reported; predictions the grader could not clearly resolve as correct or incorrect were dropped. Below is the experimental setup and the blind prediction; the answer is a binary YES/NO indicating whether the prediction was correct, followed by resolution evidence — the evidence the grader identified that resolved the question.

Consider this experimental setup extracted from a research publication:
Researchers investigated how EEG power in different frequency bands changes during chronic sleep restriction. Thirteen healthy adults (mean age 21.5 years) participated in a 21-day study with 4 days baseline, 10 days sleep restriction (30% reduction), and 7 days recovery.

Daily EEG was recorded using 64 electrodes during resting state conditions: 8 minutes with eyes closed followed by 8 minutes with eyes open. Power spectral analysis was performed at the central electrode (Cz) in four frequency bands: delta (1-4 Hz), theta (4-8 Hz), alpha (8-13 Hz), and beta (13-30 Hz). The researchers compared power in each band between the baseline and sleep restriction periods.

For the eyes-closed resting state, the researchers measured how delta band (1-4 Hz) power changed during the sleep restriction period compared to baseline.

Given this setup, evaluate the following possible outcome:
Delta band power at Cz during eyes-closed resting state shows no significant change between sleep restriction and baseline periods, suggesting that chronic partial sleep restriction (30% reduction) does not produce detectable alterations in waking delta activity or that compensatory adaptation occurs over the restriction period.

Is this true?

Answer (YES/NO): YES